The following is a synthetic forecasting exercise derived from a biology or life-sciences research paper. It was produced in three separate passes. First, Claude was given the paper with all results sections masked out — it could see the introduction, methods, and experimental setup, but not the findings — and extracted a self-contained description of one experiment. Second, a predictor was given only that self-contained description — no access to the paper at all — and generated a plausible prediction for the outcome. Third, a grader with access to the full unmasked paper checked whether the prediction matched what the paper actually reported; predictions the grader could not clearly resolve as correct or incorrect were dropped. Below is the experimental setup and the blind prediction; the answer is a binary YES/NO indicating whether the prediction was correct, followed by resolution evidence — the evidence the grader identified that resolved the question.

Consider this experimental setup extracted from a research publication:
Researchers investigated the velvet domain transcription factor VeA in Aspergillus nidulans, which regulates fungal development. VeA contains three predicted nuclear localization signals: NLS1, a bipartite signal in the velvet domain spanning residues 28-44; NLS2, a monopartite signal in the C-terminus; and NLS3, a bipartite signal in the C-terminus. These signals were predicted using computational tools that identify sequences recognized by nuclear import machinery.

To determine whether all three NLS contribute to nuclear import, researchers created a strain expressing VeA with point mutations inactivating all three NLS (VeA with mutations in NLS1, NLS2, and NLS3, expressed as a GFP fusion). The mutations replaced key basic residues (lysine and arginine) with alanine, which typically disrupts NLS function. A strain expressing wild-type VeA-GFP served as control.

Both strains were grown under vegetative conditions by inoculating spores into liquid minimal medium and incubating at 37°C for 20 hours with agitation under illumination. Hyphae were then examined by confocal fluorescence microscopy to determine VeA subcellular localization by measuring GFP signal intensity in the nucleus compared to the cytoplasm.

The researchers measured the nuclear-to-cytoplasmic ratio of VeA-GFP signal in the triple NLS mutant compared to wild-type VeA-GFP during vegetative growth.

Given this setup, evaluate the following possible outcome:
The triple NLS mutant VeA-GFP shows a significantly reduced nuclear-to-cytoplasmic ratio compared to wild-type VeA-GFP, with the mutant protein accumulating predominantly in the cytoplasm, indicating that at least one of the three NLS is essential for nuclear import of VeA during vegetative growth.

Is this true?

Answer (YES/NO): NO